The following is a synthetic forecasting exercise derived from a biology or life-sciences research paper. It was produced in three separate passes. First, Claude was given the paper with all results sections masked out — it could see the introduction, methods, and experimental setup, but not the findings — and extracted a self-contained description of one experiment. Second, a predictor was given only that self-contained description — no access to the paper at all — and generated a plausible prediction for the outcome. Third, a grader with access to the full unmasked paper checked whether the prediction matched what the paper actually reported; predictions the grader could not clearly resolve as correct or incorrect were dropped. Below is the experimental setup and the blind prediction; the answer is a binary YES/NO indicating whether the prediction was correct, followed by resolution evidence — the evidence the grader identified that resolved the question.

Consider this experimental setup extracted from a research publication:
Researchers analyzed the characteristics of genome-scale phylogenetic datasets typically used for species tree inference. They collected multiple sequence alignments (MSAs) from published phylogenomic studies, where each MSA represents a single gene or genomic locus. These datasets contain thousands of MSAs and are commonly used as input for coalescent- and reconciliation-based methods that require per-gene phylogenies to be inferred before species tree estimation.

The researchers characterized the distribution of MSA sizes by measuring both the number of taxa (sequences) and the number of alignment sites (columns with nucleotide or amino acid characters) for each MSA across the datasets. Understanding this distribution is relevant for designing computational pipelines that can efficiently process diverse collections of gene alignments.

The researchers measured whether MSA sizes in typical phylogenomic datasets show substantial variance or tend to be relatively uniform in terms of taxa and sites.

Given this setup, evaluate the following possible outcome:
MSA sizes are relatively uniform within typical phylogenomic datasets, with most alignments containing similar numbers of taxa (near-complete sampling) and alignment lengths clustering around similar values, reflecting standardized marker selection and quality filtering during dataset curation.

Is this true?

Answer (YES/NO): NO